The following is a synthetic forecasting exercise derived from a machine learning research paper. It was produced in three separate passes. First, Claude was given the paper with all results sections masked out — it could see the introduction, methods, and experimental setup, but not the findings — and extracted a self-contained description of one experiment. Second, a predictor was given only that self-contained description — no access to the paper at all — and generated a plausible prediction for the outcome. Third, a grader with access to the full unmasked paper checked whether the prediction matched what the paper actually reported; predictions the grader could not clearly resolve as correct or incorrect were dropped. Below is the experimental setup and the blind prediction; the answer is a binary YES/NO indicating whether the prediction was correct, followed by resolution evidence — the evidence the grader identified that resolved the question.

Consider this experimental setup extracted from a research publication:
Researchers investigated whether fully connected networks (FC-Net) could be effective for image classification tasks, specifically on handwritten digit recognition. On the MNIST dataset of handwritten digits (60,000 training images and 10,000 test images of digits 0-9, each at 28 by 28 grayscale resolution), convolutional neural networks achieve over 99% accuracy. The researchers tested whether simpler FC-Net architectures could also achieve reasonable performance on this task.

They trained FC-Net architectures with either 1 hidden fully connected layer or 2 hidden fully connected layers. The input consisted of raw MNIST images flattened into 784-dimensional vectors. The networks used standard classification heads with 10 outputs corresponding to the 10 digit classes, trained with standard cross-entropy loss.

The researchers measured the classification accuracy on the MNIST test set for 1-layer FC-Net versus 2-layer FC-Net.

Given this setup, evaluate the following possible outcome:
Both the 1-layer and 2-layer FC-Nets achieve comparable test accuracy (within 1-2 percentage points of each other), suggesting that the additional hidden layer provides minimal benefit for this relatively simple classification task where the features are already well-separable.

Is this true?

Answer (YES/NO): NO